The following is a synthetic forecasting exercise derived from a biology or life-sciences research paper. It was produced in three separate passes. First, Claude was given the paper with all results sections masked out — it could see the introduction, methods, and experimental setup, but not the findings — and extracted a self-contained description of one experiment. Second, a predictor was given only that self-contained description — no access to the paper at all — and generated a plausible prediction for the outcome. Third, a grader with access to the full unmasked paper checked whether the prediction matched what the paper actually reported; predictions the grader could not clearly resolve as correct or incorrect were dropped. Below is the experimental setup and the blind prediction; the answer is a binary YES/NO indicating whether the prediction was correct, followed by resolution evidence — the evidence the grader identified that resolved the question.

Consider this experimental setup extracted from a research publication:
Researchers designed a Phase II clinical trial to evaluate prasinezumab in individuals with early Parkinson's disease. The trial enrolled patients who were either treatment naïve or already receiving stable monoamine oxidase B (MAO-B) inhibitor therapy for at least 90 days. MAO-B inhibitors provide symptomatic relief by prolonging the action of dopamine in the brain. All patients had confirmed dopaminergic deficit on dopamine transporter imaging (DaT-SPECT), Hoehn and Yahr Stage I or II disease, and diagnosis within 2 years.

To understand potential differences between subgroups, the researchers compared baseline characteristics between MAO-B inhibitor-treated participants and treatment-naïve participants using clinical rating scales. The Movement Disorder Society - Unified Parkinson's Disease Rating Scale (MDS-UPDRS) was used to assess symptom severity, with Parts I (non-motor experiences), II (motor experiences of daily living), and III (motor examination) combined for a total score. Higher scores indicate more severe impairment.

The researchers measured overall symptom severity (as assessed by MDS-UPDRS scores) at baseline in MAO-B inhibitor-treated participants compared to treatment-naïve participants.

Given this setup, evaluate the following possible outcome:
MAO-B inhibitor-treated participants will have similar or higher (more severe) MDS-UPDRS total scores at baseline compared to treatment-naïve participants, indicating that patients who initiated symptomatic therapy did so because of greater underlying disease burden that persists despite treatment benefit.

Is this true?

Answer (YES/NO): YES